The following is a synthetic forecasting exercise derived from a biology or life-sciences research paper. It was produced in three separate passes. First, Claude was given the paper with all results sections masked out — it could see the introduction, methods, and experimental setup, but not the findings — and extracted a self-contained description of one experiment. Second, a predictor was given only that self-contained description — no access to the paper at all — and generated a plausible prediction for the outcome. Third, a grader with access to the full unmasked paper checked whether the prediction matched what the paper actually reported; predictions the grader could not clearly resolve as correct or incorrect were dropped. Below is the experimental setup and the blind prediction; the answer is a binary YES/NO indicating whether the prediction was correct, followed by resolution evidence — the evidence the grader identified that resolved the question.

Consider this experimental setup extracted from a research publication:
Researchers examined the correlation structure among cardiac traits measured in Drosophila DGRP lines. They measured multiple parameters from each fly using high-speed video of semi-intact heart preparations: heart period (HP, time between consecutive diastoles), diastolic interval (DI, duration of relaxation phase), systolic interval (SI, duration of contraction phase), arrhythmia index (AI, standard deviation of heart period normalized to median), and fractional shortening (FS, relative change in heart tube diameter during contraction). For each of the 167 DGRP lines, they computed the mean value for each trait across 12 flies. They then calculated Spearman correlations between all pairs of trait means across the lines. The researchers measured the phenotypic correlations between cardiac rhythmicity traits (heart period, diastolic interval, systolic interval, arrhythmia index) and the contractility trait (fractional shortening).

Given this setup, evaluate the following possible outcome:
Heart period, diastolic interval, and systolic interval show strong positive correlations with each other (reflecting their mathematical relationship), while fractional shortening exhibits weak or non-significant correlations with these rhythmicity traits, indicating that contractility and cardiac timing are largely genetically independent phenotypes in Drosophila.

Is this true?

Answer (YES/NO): NO